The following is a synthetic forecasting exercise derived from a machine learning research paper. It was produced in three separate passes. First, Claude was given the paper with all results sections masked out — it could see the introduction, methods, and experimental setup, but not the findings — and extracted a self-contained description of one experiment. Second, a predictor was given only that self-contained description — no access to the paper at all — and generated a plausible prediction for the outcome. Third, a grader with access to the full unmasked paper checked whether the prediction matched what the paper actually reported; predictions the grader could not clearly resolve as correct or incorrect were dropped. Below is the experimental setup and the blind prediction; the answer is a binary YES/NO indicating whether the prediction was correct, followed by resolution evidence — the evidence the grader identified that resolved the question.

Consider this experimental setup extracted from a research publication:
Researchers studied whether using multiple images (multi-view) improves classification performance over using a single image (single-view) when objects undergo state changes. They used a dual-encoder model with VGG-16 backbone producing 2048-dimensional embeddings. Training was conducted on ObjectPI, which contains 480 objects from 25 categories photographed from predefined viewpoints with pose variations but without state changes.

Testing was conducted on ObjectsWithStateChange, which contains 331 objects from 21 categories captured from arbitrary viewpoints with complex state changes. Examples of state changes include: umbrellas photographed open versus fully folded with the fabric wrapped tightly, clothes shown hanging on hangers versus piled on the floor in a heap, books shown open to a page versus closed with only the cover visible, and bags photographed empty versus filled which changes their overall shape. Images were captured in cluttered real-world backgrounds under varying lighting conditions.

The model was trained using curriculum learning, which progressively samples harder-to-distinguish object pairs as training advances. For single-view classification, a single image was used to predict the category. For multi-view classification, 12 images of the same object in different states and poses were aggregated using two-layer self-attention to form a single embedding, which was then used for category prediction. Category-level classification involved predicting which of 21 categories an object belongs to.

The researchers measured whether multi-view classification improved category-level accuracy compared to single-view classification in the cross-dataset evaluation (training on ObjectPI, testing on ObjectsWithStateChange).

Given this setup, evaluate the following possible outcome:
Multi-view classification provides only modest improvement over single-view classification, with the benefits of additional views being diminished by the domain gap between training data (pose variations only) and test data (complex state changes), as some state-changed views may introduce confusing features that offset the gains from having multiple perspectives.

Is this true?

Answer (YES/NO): NO